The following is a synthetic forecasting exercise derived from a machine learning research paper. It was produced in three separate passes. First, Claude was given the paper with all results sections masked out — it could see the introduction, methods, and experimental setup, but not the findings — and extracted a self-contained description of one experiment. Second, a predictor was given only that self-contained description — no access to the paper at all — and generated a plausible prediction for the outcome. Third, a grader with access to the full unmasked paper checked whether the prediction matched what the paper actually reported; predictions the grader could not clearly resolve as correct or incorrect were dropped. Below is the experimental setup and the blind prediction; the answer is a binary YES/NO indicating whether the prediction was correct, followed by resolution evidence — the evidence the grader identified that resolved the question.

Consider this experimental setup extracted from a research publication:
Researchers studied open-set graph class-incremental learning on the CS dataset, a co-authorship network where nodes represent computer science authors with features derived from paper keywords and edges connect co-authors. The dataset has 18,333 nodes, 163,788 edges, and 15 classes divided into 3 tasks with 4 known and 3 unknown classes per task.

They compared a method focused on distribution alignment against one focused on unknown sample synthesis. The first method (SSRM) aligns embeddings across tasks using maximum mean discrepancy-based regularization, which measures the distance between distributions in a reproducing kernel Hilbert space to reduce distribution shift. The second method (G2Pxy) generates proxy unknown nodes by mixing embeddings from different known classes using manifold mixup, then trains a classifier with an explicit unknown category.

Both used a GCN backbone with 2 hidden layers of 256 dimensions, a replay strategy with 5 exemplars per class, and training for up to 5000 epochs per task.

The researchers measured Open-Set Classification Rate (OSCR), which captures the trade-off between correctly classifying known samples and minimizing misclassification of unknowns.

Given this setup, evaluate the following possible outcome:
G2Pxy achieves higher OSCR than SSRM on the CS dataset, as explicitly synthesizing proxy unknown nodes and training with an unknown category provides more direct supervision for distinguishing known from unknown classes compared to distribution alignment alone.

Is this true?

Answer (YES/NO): YES